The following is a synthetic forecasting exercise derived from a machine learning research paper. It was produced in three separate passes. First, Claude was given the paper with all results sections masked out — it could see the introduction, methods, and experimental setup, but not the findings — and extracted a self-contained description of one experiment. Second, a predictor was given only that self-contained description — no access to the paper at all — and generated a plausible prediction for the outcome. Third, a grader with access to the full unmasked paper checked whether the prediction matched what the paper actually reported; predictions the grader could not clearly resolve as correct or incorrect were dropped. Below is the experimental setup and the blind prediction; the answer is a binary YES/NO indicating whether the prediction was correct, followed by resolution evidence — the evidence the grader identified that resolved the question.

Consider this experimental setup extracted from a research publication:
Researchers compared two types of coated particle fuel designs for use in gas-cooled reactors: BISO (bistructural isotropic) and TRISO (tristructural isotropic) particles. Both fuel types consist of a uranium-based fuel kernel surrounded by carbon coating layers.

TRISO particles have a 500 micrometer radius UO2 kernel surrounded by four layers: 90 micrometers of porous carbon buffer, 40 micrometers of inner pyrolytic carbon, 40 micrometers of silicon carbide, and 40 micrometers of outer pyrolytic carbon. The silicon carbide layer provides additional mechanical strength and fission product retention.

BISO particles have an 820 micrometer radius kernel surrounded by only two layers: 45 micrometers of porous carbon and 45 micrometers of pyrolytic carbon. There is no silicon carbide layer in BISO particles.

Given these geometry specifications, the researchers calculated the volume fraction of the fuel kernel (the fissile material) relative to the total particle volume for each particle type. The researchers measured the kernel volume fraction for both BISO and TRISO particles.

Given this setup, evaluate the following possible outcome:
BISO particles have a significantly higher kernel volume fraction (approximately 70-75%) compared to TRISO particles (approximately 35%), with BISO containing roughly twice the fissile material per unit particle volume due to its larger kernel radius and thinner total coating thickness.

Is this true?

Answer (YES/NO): YES